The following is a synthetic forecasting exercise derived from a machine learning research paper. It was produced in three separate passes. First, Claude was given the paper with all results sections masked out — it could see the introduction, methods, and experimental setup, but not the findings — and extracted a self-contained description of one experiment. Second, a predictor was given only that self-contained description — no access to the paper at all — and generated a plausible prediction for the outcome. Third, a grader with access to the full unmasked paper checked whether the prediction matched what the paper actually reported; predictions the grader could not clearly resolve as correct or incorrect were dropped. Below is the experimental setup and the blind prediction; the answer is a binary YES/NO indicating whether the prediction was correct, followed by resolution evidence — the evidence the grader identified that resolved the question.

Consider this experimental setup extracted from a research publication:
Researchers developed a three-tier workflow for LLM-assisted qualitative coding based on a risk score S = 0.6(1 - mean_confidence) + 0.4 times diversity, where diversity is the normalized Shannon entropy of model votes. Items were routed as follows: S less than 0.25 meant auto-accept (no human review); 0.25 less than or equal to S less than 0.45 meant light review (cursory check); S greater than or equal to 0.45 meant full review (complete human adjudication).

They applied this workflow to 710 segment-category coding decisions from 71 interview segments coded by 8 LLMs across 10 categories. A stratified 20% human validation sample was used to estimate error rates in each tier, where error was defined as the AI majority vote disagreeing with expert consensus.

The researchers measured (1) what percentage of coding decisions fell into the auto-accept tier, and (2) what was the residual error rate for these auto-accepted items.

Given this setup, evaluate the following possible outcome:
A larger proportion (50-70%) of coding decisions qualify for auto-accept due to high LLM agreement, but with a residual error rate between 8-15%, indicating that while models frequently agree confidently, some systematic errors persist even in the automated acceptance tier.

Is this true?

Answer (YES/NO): NO